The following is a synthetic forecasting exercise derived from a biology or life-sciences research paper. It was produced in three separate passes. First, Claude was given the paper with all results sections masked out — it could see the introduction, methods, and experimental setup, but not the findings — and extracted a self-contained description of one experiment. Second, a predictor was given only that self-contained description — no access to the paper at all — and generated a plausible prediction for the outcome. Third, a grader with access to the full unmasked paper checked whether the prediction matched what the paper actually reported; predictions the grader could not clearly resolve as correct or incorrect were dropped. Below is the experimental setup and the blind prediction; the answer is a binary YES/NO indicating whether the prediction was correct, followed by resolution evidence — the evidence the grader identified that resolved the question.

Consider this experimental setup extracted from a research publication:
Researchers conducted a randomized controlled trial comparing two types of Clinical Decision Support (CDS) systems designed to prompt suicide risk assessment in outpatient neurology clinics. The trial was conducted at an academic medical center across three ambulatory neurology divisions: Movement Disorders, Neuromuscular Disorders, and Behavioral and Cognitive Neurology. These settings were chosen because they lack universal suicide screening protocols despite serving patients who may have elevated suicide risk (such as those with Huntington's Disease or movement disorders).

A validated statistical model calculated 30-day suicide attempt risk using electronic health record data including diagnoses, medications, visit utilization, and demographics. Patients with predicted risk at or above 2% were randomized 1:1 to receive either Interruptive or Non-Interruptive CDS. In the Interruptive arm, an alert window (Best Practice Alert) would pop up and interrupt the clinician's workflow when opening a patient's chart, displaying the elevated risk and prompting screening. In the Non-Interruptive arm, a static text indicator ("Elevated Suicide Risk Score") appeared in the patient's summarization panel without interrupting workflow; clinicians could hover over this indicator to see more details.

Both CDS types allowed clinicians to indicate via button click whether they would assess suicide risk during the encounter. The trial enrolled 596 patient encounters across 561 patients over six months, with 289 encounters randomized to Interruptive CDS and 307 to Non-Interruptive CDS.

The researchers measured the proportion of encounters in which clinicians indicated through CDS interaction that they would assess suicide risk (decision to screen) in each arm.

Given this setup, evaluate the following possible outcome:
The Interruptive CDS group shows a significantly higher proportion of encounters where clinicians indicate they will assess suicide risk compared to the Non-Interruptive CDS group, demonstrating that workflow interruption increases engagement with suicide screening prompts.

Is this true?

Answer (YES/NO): YES